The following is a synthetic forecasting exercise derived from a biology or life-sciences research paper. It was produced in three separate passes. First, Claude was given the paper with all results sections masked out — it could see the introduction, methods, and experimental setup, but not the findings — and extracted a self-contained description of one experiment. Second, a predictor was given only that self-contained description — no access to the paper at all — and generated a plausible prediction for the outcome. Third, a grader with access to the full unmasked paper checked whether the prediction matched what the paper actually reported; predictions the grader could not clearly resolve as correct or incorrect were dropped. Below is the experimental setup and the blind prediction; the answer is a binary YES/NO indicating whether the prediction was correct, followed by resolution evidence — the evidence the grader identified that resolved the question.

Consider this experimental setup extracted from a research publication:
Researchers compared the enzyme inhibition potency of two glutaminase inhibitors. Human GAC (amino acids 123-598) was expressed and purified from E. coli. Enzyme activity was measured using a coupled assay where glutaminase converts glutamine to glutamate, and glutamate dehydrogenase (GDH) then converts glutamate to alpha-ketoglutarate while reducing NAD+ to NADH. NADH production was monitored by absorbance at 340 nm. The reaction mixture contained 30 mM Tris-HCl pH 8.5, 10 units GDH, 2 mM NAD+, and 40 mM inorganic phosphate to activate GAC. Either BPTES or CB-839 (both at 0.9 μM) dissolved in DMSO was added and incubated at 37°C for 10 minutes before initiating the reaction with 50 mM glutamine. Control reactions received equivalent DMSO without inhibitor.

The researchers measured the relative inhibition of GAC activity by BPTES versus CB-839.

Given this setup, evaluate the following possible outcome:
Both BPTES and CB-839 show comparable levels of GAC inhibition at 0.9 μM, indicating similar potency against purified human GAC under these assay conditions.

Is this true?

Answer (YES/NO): NO